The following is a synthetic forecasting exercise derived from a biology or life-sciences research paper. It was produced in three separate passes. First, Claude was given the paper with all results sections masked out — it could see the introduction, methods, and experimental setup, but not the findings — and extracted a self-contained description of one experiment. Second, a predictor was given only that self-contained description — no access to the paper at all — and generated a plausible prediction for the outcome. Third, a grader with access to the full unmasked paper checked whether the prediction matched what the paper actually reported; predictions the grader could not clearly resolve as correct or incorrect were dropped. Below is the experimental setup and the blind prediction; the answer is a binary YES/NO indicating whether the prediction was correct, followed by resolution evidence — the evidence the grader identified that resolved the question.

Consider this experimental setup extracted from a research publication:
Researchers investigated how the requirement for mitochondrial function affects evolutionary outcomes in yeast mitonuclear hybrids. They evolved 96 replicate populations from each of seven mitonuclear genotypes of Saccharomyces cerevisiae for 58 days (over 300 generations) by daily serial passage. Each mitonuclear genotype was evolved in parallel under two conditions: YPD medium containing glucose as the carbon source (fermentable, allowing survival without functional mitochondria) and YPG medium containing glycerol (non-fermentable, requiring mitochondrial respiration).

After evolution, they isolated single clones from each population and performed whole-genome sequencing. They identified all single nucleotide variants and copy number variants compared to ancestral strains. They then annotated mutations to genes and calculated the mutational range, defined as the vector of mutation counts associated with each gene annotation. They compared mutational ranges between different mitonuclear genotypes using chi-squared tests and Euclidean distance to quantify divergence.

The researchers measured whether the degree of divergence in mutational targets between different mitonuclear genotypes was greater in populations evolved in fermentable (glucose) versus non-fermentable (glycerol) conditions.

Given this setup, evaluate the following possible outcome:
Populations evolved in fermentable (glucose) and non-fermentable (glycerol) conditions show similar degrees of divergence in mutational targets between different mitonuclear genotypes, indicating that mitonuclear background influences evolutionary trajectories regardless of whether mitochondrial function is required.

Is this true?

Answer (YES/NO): NO